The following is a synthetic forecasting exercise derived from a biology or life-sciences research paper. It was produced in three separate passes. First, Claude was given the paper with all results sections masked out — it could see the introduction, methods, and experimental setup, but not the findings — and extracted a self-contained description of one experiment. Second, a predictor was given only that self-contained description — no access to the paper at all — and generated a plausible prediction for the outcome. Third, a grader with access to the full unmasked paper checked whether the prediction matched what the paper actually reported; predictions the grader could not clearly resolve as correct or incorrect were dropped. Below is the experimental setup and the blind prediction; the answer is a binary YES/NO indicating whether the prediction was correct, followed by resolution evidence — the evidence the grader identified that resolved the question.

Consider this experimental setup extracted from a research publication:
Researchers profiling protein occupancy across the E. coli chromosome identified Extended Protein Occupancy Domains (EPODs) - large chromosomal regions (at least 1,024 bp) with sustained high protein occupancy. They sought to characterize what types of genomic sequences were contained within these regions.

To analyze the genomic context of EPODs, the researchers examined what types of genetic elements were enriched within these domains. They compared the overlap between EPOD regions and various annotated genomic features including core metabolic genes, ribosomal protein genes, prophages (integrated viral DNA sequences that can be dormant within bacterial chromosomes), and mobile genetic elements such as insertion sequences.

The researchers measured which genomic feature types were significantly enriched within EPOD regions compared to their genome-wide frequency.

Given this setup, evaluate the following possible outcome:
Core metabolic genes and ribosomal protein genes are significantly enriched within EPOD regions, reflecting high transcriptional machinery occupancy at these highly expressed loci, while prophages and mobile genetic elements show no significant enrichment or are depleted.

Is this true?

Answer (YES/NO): NO